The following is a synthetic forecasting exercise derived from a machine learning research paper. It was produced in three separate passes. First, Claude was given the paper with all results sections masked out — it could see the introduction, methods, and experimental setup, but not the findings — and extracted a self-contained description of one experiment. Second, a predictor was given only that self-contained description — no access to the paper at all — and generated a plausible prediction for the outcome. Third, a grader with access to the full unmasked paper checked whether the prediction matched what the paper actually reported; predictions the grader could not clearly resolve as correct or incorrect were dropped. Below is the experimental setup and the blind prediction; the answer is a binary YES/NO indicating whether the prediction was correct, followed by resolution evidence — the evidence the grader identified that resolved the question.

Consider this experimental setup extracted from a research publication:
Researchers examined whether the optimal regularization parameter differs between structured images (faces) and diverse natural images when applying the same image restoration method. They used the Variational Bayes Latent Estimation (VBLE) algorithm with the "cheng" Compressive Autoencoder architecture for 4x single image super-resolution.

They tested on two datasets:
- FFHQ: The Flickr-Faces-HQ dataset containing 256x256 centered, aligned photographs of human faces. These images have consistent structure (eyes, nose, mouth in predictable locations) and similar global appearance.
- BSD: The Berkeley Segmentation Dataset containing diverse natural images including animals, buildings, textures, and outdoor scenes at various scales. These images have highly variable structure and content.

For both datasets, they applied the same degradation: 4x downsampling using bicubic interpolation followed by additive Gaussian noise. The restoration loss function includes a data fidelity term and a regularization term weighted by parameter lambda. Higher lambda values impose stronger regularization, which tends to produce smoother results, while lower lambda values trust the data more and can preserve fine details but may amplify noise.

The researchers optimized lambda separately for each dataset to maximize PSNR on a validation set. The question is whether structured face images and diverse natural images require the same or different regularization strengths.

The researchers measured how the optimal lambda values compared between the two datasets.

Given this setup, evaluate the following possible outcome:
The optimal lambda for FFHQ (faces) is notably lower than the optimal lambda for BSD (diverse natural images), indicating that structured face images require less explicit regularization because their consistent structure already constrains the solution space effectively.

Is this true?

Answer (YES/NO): NO